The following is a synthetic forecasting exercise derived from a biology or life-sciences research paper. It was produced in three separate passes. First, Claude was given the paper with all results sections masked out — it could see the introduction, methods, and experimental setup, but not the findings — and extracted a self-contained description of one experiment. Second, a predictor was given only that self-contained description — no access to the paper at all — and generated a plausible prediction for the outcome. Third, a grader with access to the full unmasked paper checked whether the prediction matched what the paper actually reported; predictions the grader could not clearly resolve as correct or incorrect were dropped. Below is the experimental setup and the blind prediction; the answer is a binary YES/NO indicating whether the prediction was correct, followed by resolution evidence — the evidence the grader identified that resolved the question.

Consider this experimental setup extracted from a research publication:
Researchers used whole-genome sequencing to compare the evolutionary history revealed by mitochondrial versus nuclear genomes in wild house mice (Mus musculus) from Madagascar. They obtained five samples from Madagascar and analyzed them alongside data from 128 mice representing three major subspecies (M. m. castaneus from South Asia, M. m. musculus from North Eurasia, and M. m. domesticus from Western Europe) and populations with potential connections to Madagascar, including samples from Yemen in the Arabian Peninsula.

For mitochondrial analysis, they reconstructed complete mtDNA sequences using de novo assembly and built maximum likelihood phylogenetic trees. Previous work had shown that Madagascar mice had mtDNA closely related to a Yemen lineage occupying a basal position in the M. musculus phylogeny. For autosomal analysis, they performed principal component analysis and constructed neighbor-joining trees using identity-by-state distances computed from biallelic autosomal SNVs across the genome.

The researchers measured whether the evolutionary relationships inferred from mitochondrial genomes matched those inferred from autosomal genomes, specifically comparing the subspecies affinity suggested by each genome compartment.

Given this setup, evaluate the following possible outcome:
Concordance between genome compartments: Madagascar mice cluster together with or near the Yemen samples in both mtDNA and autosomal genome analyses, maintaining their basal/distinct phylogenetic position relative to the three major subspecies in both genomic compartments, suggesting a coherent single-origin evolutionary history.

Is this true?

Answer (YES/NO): NO